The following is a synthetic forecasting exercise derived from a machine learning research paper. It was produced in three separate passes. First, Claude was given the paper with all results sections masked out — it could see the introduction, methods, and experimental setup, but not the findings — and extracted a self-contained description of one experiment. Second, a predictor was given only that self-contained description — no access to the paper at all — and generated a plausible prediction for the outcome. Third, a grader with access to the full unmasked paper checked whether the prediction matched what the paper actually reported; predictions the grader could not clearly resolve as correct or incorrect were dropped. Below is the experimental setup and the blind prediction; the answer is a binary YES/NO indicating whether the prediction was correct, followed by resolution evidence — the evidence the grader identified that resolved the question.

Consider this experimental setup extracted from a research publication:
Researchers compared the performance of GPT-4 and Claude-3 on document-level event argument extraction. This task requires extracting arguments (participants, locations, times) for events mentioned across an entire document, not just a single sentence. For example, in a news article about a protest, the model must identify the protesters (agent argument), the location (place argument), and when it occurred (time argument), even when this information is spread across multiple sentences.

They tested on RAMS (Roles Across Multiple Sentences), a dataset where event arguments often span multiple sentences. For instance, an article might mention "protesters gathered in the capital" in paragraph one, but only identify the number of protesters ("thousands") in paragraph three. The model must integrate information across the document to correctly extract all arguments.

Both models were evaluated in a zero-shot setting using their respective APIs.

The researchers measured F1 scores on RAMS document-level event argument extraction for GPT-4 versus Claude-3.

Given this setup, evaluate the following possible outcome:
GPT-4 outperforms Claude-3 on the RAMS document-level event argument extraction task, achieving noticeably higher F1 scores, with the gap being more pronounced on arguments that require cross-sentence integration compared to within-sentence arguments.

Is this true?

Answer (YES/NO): NO